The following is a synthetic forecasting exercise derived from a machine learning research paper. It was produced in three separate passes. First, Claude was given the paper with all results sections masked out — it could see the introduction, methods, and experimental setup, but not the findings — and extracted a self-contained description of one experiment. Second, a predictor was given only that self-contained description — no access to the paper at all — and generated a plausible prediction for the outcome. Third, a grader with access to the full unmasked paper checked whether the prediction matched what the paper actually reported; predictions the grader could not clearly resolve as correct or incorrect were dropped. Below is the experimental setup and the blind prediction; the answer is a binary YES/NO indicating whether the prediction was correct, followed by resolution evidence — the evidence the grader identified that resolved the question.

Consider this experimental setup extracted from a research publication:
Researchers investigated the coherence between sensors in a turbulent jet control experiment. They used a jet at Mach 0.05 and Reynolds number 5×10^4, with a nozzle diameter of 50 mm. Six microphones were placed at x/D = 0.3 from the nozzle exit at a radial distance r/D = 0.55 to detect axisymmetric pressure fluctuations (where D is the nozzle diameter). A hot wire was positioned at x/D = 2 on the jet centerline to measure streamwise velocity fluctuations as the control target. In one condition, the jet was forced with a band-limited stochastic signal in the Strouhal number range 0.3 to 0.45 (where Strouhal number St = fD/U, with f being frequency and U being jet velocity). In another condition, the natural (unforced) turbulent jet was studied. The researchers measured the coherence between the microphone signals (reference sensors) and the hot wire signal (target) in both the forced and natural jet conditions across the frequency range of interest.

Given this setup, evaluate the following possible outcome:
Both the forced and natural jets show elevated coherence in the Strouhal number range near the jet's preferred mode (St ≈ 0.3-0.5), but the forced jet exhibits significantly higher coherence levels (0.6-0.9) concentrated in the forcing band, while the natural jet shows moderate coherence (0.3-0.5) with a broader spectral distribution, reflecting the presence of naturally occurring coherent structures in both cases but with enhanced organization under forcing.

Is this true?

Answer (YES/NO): NO